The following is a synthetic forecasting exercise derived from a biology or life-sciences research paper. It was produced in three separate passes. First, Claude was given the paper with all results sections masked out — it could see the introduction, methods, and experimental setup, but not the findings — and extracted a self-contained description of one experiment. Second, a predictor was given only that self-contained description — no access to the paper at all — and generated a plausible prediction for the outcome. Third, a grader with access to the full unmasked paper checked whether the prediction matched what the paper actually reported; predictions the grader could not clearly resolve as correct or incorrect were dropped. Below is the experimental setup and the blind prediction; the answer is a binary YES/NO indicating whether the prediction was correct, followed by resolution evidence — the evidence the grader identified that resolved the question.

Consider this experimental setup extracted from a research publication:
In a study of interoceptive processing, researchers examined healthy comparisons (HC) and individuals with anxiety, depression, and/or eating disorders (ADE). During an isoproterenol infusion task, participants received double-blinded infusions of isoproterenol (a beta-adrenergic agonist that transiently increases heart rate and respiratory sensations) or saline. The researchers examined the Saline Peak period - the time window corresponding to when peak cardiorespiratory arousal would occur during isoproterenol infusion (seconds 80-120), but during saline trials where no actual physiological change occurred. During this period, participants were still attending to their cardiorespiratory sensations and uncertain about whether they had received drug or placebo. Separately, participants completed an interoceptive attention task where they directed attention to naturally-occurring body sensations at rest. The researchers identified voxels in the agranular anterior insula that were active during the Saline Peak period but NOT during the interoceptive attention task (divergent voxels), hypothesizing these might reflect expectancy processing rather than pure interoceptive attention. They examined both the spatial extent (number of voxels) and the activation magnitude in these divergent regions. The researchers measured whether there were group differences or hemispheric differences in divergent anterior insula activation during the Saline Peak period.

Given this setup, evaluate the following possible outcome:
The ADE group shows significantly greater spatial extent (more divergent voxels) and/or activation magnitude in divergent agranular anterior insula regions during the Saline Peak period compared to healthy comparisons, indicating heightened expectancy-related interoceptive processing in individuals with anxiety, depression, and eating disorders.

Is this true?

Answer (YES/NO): NO